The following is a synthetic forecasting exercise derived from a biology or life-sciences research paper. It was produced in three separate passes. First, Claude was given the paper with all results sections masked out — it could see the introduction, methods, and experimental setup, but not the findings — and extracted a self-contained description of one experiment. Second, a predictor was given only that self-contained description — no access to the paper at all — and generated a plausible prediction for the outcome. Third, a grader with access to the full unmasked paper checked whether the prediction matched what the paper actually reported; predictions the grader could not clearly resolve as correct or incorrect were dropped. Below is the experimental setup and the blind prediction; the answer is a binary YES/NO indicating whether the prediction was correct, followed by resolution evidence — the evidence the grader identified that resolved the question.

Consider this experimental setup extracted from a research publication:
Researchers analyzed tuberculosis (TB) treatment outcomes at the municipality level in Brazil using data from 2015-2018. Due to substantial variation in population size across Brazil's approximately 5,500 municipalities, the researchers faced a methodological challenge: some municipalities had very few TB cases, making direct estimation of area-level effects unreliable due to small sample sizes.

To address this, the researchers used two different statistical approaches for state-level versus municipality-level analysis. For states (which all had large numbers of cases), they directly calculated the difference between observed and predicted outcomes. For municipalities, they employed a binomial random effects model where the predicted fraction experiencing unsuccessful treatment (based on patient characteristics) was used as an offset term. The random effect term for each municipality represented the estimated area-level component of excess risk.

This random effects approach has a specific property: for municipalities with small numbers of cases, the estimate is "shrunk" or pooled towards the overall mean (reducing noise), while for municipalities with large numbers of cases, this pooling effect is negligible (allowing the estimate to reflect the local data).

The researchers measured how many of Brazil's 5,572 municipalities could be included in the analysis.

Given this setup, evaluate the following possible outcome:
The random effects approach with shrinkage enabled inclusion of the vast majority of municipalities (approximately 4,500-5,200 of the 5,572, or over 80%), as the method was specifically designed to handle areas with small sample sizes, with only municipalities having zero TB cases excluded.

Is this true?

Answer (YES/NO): YES